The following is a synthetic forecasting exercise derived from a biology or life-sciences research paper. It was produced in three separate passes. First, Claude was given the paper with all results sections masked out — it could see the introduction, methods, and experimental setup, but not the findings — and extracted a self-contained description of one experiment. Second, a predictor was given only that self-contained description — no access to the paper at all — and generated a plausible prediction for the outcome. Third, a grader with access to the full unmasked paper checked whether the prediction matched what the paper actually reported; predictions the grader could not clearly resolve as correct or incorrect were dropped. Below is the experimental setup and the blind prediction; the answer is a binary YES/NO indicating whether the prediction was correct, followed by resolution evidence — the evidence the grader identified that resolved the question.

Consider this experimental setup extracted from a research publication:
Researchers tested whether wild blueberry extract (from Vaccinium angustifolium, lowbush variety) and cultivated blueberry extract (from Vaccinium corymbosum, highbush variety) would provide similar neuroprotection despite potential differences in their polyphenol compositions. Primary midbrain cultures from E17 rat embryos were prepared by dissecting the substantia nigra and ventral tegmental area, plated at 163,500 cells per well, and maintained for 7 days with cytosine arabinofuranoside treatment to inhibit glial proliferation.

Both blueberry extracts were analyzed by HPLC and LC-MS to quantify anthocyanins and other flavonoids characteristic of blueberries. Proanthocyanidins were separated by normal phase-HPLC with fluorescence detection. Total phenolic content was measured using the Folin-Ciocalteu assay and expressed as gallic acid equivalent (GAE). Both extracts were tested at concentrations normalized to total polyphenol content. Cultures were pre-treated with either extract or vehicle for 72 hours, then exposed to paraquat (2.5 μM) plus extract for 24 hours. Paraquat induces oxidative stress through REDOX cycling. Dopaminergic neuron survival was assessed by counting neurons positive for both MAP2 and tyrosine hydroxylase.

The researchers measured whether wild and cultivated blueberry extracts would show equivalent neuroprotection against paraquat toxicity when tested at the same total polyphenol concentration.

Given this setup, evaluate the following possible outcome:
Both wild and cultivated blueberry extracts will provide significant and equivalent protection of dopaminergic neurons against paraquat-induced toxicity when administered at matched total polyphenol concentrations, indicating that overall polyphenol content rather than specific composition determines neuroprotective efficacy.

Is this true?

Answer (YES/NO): NO